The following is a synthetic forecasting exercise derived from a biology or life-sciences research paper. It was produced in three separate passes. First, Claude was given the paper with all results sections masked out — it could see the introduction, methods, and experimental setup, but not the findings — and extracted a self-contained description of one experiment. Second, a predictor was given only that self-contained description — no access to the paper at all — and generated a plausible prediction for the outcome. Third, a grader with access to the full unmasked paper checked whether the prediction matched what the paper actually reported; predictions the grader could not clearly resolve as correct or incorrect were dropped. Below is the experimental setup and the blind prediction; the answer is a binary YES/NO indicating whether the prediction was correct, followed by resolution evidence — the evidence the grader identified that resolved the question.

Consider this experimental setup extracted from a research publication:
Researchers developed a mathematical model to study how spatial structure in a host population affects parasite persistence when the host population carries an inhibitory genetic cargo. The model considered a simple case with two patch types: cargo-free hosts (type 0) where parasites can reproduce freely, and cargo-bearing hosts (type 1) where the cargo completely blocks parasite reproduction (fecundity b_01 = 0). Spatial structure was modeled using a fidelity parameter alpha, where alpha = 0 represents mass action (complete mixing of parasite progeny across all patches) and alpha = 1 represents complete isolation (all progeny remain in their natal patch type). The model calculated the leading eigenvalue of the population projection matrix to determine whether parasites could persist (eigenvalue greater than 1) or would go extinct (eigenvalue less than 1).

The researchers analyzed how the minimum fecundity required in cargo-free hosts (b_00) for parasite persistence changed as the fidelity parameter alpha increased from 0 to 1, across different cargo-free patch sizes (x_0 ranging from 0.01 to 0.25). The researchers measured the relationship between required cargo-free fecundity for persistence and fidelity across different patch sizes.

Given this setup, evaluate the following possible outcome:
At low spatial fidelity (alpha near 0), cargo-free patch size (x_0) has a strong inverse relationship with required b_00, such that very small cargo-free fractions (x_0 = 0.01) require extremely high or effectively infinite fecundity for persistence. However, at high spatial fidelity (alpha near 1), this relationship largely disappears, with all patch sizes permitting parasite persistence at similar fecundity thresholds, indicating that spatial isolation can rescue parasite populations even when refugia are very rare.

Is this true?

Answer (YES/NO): YES